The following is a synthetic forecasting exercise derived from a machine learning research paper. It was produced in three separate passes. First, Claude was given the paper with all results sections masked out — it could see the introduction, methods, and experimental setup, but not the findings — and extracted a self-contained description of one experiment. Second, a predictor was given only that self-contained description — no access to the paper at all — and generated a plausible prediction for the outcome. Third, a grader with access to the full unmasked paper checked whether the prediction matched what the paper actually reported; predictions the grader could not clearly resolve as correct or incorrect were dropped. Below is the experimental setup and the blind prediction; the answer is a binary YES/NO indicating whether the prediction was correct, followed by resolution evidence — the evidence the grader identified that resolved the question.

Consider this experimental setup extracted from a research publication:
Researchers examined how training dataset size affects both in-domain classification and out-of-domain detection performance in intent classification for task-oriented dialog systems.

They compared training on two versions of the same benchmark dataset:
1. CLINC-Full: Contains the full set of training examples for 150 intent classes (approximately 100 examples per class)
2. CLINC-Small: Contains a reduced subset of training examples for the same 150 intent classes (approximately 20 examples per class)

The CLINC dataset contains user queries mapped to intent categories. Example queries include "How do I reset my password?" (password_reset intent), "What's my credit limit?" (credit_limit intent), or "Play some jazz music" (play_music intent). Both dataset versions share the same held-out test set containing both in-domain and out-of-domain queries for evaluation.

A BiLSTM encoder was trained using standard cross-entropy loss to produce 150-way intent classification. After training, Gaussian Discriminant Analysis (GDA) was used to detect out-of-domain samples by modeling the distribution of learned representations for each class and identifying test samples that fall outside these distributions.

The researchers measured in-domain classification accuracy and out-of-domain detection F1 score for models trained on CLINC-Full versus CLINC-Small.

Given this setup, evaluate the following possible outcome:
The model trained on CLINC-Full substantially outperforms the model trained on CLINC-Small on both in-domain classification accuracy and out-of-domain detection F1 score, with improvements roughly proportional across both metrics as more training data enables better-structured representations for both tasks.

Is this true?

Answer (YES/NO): NO